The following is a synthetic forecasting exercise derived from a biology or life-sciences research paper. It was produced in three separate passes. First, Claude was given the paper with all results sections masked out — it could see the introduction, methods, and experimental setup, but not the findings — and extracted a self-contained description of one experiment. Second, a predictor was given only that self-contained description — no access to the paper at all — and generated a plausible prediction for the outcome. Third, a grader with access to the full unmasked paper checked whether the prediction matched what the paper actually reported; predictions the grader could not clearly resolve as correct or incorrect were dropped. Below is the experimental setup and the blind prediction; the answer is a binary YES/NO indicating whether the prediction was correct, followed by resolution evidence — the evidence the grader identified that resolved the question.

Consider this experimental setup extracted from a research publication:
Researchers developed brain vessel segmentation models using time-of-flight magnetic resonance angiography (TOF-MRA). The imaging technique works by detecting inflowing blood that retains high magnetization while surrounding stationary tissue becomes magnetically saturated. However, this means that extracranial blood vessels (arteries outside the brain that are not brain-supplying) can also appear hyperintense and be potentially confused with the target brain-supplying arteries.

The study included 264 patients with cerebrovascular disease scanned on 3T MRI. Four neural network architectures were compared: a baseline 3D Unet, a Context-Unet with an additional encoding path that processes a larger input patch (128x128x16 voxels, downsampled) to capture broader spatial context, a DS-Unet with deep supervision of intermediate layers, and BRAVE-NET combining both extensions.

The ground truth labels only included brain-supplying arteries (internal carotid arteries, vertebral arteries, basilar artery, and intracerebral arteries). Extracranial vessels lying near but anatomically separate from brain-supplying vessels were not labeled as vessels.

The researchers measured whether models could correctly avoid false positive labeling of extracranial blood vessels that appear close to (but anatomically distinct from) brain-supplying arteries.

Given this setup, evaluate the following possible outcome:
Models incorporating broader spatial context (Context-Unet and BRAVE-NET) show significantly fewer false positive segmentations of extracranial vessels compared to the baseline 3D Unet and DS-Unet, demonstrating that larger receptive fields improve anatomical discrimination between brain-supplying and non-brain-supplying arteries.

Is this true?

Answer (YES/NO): NO